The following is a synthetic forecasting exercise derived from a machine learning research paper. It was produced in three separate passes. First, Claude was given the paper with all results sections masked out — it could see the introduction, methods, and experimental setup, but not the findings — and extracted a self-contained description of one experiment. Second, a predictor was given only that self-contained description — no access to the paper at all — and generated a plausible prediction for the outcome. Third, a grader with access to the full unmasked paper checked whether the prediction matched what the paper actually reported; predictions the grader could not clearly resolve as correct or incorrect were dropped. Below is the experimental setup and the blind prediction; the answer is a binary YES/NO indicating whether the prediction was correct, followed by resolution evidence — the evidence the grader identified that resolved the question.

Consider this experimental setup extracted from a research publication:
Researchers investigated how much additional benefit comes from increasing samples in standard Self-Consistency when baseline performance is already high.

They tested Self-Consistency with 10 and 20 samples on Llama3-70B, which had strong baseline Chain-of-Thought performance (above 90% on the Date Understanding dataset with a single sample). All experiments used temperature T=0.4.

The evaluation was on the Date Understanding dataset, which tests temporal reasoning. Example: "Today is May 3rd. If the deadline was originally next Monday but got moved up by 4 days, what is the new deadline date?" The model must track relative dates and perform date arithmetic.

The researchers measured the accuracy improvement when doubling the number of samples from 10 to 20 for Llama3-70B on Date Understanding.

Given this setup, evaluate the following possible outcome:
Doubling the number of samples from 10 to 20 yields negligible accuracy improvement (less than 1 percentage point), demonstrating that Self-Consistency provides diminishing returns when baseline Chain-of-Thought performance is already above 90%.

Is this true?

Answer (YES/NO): YES